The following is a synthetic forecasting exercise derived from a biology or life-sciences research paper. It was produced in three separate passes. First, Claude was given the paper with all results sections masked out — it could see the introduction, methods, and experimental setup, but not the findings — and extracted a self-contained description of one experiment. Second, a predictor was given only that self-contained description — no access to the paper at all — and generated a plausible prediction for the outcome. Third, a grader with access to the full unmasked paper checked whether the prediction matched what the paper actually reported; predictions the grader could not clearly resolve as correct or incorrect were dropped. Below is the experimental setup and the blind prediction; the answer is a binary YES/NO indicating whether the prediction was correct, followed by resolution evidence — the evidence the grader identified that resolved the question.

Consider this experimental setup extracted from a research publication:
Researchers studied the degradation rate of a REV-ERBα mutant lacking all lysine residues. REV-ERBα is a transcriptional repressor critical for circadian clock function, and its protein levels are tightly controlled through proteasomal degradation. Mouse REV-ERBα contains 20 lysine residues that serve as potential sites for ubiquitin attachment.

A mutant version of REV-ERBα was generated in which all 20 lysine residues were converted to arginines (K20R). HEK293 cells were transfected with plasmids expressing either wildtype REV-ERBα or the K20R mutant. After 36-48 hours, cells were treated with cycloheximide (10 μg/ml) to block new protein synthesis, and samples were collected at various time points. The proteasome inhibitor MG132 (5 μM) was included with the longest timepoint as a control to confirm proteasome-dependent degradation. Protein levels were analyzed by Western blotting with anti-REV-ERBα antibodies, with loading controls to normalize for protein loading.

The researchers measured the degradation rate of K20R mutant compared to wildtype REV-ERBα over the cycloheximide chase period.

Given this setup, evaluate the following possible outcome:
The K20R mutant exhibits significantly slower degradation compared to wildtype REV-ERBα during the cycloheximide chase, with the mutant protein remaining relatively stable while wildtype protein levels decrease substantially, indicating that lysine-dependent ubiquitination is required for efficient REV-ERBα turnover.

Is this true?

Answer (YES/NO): NO